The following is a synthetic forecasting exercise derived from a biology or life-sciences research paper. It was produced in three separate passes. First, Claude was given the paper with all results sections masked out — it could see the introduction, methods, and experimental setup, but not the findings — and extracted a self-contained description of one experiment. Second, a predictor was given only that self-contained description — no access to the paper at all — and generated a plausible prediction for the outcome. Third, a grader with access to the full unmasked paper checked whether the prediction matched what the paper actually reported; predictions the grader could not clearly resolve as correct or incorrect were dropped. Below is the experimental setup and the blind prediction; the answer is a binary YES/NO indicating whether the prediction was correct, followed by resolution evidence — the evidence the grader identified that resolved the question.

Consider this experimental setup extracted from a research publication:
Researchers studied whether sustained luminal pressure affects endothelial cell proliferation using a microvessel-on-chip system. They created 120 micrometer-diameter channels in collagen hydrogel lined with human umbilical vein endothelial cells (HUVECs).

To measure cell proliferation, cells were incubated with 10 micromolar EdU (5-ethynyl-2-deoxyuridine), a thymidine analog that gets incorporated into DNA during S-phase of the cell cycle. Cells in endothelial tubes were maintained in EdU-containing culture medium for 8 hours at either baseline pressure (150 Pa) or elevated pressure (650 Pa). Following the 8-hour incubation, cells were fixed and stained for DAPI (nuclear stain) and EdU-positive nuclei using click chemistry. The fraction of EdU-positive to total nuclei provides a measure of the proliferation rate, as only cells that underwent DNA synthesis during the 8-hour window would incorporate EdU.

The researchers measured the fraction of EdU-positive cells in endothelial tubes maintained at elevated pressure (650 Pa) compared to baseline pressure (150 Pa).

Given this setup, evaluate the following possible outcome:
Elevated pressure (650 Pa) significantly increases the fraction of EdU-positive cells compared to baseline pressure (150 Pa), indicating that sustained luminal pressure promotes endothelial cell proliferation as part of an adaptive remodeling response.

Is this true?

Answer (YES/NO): NO